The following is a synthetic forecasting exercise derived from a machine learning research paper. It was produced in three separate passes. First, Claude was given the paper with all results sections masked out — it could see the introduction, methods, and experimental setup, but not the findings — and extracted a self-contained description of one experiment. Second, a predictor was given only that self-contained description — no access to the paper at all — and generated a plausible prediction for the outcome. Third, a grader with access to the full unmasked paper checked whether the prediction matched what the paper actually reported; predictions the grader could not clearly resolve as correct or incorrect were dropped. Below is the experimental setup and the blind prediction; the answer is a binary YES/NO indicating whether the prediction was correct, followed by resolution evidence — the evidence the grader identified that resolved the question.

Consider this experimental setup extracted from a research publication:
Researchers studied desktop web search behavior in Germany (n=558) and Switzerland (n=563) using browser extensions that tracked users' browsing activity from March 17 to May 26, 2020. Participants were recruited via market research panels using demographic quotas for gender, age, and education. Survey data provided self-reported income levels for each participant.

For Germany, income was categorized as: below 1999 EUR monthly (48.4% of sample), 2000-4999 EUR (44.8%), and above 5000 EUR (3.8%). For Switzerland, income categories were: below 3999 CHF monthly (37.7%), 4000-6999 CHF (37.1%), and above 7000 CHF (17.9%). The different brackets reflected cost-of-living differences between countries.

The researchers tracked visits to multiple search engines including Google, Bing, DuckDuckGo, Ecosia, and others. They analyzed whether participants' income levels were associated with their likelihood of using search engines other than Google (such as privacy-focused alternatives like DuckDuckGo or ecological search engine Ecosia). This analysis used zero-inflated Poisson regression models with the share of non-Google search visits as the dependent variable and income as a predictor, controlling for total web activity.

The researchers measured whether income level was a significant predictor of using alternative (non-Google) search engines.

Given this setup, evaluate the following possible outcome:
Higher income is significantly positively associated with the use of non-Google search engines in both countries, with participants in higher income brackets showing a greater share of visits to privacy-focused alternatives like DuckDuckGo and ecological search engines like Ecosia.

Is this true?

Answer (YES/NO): NO